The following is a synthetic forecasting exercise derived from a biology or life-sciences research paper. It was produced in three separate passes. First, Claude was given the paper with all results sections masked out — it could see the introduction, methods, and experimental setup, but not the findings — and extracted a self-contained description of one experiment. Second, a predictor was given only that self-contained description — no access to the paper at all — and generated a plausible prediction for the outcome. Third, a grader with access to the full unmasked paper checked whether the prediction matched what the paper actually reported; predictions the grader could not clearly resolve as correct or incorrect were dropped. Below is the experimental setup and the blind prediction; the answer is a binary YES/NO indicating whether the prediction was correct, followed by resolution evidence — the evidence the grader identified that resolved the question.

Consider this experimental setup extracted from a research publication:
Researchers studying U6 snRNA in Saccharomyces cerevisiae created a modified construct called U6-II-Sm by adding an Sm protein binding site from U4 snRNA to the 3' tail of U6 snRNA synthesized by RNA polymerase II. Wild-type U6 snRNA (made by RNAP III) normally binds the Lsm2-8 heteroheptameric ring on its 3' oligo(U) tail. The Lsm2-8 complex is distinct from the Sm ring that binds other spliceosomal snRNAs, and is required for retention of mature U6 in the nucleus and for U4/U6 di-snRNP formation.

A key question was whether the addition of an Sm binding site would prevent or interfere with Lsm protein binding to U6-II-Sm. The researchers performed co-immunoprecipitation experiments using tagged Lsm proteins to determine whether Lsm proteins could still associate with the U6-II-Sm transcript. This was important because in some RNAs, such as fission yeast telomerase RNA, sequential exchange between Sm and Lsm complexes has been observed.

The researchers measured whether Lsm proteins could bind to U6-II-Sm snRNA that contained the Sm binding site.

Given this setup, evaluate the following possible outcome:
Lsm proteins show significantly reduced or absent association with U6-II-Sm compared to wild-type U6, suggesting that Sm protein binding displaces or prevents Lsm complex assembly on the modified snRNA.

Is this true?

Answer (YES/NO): NO